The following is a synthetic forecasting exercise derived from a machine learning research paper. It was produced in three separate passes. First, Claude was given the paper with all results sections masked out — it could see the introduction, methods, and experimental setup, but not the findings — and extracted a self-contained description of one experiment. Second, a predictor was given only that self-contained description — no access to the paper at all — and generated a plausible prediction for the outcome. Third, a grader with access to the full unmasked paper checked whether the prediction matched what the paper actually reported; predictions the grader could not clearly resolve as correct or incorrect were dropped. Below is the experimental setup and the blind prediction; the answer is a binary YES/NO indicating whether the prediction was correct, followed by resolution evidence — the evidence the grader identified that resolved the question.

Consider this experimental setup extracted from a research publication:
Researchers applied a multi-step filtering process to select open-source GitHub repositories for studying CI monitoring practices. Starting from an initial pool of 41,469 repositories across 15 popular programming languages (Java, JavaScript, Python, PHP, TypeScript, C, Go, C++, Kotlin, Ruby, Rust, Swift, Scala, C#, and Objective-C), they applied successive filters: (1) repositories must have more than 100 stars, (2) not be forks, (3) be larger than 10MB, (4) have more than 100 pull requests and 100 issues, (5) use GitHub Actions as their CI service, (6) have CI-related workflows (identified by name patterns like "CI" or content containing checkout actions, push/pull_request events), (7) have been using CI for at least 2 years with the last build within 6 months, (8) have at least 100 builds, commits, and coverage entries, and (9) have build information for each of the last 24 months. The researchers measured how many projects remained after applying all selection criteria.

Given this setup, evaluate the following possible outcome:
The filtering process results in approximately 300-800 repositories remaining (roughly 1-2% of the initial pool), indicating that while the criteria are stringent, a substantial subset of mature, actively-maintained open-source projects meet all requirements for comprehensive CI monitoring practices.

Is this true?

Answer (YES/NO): NO